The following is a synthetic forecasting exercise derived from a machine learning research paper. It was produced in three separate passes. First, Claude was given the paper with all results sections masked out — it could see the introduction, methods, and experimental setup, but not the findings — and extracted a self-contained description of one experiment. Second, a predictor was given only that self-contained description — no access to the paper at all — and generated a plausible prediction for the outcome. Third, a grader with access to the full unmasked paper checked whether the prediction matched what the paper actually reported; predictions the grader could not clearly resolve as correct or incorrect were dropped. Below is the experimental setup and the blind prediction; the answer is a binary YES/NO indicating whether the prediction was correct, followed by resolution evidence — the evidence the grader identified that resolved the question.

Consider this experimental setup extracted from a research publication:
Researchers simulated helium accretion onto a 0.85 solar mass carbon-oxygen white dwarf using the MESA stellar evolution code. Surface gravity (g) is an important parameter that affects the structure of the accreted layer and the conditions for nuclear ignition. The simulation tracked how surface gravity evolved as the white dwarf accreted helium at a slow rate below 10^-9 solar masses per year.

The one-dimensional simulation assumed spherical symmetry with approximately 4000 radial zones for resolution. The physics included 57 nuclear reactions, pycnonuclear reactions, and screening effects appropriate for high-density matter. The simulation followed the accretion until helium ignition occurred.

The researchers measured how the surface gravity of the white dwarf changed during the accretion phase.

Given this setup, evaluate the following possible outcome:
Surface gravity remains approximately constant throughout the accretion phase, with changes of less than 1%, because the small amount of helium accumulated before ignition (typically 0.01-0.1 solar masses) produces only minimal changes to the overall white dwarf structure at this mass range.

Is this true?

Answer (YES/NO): NO